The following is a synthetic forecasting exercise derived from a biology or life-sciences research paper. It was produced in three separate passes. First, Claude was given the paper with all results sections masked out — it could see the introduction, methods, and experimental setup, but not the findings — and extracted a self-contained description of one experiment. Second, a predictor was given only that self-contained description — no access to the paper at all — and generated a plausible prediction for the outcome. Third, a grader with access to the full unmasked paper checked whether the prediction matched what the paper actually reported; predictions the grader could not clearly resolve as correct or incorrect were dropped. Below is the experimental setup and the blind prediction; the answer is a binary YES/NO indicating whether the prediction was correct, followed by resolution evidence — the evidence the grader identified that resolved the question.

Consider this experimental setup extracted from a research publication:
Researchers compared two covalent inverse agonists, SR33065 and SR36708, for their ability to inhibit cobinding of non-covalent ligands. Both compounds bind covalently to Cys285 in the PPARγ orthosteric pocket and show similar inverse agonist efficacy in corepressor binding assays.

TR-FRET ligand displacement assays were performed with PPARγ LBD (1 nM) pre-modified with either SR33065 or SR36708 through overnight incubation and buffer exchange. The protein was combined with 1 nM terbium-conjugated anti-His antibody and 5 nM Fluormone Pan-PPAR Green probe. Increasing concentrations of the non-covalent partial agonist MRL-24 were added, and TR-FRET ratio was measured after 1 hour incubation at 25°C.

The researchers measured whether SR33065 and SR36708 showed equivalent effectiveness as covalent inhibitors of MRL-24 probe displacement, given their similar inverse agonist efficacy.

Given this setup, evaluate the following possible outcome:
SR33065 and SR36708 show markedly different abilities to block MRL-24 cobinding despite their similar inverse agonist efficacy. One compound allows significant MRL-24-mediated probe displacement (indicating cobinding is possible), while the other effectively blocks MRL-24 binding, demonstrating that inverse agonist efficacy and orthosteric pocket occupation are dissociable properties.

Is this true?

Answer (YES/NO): NO